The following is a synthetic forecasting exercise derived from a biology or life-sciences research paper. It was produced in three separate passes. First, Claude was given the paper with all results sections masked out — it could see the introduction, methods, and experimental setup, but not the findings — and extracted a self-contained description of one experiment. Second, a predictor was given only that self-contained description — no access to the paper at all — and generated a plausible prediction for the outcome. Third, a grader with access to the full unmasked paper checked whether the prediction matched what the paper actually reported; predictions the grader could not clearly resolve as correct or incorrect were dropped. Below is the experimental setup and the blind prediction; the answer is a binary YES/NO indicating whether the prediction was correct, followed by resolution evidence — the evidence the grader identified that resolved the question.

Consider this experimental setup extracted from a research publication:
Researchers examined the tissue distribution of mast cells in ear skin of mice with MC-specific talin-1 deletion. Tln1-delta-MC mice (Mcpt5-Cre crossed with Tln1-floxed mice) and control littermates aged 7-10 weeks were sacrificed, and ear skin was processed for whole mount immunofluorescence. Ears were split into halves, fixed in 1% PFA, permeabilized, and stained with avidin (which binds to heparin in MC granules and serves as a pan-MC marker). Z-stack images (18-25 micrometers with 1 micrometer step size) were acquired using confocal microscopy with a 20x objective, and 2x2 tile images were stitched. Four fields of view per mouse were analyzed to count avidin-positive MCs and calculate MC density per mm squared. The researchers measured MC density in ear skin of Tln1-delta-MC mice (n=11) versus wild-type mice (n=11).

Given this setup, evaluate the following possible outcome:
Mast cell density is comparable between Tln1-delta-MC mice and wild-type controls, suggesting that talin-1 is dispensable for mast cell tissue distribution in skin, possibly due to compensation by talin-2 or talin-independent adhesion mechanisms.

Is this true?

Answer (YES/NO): NO